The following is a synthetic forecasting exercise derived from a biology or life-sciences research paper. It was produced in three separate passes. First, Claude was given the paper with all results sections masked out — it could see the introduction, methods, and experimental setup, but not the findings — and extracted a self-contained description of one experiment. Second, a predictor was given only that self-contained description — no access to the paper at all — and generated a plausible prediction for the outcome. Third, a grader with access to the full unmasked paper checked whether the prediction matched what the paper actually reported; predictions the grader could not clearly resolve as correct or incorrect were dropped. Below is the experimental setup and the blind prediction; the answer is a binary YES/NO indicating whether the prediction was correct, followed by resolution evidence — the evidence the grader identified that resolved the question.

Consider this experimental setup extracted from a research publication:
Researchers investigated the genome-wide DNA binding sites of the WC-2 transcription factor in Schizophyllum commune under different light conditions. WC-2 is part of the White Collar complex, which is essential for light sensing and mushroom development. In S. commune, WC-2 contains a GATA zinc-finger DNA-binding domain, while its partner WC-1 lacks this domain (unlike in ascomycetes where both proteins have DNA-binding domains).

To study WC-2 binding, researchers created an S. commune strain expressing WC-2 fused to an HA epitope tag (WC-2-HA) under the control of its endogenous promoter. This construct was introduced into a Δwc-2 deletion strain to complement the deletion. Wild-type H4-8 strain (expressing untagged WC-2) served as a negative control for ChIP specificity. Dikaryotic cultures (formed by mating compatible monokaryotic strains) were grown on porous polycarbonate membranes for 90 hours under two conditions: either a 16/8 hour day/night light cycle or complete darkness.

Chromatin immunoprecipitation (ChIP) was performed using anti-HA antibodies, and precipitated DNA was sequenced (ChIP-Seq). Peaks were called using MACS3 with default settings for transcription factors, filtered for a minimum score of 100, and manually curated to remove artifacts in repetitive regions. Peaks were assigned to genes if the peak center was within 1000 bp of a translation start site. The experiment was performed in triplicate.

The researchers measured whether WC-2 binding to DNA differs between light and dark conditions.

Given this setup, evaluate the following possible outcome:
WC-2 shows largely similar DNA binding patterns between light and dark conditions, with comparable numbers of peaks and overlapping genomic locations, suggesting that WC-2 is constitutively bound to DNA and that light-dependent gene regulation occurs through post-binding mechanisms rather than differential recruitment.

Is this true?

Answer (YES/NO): NO